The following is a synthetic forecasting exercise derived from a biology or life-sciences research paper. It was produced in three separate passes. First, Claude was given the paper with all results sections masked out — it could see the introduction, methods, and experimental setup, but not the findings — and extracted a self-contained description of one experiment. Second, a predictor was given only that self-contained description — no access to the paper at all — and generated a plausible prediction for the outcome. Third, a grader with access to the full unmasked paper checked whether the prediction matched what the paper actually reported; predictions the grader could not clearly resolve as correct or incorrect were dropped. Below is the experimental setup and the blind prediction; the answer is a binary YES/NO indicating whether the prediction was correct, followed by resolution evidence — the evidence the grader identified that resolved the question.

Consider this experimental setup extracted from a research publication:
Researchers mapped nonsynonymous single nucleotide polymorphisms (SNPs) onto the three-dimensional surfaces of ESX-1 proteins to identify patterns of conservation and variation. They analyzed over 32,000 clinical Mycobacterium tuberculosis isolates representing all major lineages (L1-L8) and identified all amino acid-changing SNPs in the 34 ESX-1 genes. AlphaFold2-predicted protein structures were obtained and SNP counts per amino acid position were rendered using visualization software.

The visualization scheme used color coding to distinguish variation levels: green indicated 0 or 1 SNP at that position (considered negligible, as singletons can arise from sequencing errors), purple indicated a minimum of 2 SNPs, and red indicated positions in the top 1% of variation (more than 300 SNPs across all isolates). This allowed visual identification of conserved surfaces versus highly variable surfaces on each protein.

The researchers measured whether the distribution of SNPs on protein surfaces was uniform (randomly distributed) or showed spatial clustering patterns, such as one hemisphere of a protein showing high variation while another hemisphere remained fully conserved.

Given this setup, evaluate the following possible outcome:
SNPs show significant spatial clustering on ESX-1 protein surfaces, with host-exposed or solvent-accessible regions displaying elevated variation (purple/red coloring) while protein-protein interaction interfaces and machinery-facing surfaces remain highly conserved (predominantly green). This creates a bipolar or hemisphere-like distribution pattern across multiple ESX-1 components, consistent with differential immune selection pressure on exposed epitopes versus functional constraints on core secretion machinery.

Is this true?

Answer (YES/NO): YES